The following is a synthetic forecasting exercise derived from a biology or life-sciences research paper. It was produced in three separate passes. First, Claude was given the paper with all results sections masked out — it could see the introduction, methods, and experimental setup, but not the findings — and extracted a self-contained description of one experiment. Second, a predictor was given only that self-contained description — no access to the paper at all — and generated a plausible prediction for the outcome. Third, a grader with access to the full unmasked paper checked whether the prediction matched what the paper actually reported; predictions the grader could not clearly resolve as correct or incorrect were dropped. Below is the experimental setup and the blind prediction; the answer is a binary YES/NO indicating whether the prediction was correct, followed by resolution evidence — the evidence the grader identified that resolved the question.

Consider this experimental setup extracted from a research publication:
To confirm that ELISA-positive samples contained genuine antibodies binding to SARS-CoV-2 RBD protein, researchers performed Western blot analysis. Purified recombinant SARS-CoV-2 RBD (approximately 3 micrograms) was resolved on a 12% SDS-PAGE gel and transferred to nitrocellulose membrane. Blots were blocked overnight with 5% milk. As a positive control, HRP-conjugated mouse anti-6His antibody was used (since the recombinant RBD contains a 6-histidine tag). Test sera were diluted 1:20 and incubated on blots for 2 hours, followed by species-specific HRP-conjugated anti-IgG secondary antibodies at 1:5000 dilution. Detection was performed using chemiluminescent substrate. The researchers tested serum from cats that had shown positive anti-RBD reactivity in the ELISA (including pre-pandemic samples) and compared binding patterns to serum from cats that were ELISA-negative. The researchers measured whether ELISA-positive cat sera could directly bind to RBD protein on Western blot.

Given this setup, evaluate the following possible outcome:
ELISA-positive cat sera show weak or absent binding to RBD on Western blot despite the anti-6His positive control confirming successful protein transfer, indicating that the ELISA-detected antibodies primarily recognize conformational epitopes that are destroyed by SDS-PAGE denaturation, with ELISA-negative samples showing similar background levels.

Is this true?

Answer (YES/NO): NO